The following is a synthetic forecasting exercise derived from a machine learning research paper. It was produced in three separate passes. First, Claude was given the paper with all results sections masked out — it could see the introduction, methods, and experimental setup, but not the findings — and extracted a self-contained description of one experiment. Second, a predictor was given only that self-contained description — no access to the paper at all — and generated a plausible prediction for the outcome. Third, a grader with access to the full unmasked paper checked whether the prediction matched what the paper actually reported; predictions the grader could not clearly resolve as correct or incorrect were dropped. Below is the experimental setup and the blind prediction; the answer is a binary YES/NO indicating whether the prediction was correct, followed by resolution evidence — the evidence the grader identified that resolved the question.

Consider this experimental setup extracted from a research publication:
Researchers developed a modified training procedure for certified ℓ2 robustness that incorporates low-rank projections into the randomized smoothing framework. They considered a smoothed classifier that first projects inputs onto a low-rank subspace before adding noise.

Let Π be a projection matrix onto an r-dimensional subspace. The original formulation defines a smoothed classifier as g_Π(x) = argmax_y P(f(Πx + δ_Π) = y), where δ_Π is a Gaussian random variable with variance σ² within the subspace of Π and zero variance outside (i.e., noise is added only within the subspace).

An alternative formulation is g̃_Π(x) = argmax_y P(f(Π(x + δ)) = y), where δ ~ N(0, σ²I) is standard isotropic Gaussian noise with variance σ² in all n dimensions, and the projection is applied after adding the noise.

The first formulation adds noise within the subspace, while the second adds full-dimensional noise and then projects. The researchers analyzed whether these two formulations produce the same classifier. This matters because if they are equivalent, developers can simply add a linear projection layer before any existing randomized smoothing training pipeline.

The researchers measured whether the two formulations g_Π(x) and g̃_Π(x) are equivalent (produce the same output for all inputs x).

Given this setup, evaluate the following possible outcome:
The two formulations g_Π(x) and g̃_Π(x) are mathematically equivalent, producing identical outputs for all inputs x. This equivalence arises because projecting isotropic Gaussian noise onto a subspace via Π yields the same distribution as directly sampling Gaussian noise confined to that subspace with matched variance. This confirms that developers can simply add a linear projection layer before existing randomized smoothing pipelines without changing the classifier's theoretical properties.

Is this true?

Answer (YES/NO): YES